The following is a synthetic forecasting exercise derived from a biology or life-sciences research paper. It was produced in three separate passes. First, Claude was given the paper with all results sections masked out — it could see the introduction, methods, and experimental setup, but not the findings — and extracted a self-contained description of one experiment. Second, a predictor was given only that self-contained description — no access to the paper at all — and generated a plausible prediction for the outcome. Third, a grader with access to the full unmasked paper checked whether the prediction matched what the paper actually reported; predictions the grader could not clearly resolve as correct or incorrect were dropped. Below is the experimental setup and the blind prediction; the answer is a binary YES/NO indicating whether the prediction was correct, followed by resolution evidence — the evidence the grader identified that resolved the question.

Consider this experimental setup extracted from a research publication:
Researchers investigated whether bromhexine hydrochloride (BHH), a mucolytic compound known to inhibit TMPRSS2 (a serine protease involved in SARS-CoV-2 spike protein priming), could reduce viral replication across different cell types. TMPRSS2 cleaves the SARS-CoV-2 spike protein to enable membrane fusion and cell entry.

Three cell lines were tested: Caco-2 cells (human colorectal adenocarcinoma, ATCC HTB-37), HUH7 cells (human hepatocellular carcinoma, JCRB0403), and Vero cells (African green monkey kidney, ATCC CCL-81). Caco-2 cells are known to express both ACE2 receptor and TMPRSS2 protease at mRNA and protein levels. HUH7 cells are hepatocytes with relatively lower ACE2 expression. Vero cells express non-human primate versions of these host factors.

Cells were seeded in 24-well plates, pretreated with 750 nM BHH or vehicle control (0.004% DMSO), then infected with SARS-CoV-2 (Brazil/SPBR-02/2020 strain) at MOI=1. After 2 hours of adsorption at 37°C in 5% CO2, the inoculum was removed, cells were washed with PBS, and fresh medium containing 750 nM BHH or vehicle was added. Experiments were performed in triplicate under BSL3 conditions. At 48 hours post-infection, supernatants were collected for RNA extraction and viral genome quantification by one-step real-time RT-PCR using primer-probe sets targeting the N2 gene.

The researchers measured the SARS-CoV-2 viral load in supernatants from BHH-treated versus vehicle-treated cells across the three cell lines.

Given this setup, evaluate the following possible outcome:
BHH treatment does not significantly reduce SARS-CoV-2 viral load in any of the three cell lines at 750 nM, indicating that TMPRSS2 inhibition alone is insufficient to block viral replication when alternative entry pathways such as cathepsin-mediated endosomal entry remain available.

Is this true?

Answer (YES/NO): NO